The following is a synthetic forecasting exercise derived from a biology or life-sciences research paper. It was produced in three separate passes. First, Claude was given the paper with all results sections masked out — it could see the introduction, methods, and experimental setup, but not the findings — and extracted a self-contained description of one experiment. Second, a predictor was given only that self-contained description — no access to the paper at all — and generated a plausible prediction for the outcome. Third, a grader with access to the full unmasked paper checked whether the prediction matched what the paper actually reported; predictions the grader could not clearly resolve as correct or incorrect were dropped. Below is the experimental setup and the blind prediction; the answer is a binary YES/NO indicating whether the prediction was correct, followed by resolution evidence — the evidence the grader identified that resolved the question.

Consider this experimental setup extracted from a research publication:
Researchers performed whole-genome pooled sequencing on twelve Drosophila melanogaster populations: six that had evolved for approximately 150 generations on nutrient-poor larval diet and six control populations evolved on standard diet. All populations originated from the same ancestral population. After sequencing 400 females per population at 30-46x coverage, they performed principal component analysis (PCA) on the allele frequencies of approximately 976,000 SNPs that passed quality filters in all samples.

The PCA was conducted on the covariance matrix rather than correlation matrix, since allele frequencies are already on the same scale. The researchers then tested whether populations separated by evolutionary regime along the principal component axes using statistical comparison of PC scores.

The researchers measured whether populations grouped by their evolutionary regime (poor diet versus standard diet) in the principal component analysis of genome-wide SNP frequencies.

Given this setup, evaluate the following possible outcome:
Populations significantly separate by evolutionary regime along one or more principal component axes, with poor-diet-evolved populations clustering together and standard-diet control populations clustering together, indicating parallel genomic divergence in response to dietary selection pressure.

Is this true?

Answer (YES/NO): YES